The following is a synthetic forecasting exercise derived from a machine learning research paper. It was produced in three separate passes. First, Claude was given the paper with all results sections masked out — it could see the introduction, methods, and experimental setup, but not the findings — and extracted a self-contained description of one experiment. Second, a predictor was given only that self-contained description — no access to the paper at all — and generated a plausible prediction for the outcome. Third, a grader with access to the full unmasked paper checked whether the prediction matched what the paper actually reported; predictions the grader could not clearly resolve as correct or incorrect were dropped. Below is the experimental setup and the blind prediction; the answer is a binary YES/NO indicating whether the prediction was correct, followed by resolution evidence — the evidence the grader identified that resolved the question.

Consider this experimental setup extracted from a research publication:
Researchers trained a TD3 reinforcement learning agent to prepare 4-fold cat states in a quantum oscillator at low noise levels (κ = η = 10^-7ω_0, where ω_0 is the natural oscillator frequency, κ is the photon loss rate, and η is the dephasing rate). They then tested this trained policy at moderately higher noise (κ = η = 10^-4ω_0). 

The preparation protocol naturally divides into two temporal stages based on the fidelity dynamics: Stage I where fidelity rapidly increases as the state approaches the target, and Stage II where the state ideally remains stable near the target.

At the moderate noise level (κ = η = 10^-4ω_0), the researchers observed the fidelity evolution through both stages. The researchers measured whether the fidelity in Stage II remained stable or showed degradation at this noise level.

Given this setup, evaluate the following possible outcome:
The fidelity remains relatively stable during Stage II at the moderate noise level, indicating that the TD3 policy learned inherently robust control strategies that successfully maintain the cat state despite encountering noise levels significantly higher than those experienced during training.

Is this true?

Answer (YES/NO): NO